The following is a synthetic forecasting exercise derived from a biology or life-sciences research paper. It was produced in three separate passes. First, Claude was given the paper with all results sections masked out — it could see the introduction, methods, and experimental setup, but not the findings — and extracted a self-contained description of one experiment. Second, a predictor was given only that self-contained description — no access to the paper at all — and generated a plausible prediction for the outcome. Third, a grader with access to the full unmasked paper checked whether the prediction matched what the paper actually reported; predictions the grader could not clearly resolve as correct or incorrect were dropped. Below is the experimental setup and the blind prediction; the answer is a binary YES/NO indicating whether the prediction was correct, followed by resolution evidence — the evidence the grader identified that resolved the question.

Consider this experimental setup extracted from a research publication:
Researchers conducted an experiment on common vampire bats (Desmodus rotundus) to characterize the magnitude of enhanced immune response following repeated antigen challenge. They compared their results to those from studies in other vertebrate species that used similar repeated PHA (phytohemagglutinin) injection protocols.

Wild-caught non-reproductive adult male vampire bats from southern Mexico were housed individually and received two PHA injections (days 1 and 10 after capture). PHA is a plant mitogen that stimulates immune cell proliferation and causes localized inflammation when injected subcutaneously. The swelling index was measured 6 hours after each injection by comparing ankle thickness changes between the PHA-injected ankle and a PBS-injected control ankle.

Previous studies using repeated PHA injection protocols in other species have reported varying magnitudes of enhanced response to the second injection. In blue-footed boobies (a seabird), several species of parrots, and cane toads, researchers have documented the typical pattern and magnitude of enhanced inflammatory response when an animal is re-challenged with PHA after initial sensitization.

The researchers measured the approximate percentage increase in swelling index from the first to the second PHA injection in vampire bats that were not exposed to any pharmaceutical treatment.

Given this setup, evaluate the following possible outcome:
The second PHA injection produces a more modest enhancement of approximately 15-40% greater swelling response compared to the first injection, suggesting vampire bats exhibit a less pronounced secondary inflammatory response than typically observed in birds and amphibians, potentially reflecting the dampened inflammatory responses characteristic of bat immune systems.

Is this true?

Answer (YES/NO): YES